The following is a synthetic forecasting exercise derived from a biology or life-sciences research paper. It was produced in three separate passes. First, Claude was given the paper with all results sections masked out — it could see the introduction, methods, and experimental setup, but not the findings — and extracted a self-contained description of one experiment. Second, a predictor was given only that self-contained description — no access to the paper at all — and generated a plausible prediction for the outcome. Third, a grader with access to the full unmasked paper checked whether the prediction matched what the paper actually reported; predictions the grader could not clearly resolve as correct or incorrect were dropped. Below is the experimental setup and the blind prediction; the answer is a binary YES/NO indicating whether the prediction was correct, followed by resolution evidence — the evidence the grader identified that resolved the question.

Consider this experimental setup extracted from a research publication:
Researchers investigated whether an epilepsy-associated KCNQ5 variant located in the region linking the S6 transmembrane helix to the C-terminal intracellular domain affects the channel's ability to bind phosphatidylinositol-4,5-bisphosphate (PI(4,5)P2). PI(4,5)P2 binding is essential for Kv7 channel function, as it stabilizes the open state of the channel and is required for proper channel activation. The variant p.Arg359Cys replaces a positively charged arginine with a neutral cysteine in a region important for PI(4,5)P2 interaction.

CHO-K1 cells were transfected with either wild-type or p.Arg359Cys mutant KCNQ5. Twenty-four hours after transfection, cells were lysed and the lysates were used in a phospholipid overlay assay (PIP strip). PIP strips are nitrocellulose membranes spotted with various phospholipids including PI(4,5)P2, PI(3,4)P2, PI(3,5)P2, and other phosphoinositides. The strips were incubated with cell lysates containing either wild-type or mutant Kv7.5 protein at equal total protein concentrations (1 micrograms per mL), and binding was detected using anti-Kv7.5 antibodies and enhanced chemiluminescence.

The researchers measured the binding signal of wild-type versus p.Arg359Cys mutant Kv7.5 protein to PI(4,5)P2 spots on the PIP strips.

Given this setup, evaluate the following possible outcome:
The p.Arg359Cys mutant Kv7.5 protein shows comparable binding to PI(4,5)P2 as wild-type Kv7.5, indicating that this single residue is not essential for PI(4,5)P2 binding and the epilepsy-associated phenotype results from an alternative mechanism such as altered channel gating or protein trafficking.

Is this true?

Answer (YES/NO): NO